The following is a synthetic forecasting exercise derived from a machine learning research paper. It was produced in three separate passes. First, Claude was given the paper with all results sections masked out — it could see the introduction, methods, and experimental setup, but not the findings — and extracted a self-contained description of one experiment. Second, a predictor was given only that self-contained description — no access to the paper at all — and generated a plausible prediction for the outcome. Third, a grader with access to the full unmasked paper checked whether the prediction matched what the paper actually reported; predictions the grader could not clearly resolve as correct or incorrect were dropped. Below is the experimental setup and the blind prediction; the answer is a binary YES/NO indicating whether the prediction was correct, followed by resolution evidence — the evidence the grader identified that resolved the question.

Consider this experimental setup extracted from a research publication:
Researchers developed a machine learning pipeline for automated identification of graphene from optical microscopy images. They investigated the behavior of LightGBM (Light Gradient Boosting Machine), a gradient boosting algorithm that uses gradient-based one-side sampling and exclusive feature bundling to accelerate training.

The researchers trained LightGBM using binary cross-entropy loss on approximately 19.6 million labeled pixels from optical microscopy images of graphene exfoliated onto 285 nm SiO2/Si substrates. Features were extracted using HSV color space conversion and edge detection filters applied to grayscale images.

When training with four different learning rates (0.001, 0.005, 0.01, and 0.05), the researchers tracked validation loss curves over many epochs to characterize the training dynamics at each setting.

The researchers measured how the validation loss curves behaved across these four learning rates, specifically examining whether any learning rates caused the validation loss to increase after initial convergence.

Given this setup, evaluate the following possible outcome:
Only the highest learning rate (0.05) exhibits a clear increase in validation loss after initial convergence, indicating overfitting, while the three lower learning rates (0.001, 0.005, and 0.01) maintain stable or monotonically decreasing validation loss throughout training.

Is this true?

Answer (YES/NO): YES